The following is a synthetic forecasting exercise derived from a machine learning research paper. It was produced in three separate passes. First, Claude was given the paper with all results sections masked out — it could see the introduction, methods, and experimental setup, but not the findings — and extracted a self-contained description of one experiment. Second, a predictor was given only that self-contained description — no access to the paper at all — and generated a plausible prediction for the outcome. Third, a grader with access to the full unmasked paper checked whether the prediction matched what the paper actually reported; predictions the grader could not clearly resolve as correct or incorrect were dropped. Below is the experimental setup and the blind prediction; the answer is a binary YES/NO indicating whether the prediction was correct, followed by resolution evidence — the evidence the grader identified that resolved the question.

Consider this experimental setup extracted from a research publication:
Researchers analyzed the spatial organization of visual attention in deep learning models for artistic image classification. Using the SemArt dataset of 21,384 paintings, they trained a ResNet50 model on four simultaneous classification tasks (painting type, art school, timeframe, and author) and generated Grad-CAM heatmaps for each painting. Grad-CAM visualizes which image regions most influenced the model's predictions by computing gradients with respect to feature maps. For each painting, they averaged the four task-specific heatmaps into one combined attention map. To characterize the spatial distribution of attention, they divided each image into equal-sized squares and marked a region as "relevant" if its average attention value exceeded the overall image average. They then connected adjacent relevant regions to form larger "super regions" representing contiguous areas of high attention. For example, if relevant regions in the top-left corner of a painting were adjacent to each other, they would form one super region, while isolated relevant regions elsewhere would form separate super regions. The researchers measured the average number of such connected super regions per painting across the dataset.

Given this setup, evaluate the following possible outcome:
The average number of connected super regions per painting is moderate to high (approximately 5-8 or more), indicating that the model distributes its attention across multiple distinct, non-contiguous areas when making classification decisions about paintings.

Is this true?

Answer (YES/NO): NO